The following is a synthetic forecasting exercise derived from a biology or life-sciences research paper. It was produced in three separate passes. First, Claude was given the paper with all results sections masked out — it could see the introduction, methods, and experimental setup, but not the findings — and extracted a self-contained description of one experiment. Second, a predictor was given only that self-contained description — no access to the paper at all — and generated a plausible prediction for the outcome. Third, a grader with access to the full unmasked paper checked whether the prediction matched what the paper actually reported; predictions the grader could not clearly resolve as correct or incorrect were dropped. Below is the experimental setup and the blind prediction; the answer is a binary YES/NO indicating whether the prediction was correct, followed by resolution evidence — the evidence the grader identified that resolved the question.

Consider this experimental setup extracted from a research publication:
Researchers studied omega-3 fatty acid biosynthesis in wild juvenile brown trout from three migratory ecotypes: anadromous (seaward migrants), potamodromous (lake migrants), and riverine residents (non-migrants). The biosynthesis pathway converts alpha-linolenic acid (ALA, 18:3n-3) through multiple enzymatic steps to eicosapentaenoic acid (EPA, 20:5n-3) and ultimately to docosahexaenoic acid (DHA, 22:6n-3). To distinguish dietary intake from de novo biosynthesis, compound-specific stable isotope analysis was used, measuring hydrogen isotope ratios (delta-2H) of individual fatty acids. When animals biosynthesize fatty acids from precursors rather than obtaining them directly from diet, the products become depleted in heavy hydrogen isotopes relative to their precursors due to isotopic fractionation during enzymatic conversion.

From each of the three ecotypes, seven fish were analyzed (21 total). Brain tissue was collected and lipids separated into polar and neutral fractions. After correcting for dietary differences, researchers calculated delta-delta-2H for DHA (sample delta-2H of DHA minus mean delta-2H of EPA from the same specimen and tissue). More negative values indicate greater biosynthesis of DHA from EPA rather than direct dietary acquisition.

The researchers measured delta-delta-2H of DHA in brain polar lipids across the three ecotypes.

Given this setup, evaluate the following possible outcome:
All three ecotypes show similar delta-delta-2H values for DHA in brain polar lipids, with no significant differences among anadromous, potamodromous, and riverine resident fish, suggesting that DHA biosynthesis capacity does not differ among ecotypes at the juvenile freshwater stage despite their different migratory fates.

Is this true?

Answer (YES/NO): YES